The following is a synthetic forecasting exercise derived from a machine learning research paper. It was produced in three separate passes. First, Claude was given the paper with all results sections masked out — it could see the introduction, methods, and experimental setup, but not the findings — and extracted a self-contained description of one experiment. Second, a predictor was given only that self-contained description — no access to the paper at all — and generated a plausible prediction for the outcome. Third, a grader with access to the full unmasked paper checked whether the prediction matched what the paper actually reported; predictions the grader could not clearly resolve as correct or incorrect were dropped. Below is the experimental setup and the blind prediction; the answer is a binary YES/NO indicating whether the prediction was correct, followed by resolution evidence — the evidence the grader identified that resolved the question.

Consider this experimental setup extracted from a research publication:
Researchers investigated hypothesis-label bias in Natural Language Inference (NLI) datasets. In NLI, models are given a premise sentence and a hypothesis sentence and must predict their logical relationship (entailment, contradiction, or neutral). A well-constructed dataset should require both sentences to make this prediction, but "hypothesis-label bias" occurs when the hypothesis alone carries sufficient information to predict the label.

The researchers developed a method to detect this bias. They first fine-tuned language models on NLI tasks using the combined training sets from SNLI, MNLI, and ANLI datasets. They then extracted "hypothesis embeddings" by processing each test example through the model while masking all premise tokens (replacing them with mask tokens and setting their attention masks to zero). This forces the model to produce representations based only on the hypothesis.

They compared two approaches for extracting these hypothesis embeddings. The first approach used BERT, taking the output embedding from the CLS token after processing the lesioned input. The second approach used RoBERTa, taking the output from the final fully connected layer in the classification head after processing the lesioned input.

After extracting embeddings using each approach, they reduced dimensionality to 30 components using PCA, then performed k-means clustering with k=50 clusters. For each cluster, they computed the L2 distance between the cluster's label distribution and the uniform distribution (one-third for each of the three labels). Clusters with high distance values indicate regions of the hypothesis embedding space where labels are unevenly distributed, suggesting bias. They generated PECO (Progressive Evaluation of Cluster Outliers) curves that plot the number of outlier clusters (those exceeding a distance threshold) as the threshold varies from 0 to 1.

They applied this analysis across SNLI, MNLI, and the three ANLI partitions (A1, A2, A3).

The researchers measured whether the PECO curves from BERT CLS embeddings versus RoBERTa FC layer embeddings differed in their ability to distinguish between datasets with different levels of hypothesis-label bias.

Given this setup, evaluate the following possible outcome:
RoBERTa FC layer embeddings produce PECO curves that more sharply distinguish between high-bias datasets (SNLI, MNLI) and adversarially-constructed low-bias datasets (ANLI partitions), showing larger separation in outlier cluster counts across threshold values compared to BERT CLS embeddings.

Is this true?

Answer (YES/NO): NO